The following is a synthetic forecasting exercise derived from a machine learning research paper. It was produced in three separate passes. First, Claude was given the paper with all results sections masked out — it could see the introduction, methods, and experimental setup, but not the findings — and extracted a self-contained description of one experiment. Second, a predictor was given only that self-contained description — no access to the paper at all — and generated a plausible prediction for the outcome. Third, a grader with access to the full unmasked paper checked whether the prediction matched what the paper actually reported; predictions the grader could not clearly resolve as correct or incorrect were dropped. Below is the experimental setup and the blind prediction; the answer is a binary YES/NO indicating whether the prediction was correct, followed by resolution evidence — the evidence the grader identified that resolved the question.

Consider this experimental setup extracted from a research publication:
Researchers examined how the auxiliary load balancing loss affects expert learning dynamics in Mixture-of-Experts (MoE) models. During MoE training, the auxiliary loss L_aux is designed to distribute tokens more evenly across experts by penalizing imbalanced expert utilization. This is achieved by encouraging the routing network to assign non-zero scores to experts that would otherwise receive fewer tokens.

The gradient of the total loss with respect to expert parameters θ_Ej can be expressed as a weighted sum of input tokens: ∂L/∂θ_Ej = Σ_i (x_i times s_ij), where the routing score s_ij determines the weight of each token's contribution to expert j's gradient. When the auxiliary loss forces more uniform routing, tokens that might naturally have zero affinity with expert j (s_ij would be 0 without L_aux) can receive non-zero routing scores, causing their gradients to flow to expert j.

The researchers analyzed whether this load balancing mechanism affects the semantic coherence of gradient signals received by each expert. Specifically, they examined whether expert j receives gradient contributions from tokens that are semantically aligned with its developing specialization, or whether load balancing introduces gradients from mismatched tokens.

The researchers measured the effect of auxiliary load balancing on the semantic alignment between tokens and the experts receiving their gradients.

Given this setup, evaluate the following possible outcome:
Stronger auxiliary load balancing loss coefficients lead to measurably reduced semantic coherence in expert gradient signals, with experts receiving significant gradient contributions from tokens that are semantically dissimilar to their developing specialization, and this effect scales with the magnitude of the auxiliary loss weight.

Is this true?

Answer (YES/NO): NO